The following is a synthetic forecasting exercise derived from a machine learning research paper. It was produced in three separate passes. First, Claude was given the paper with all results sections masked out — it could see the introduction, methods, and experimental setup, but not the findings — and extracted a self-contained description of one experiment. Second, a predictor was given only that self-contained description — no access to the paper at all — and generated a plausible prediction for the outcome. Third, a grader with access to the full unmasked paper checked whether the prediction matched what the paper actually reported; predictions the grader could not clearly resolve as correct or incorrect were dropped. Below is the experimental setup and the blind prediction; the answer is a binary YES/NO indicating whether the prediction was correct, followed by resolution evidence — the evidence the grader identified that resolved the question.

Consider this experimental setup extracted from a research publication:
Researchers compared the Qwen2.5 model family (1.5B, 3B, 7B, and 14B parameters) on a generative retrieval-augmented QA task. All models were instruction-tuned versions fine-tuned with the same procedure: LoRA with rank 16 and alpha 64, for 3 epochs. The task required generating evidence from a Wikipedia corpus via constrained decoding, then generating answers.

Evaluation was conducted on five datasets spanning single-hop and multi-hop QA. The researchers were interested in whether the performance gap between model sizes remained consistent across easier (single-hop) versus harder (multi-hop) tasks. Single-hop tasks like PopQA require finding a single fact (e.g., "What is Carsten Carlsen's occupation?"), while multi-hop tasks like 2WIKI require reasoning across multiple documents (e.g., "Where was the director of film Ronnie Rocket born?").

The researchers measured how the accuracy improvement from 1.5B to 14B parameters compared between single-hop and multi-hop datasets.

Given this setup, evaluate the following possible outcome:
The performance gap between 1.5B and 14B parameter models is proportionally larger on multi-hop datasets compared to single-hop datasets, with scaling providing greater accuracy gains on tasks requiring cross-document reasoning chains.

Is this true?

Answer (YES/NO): NO